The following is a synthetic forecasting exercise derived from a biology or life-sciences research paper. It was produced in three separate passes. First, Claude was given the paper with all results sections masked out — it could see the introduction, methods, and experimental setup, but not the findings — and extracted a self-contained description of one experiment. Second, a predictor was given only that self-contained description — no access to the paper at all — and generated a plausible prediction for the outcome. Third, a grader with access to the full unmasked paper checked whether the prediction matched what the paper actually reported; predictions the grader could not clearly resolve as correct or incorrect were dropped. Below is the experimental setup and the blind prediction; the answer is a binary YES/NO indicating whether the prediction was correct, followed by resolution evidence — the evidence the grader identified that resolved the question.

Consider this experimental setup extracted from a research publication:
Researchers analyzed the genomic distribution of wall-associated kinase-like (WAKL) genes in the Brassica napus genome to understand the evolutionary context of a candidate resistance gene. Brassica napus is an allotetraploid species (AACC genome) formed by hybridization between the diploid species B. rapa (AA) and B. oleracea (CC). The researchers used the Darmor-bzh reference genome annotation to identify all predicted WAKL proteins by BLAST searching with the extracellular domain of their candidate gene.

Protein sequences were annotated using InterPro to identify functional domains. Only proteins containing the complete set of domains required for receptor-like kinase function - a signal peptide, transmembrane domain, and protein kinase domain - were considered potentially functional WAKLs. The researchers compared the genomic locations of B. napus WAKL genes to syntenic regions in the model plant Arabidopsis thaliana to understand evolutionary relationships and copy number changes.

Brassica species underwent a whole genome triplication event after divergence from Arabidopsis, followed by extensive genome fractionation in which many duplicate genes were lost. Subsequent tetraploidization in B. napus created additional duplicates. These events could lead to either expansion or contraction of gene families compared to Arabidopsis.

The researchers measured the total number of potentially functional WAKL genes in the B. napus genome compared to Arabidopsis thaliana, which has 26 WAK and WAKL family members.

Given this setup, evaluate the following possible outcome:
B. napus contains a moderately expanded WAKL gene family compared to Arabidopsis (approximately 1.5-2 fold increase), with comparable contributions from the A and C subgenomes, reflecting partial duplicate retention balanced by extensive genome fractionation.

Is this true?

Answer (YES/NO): NO